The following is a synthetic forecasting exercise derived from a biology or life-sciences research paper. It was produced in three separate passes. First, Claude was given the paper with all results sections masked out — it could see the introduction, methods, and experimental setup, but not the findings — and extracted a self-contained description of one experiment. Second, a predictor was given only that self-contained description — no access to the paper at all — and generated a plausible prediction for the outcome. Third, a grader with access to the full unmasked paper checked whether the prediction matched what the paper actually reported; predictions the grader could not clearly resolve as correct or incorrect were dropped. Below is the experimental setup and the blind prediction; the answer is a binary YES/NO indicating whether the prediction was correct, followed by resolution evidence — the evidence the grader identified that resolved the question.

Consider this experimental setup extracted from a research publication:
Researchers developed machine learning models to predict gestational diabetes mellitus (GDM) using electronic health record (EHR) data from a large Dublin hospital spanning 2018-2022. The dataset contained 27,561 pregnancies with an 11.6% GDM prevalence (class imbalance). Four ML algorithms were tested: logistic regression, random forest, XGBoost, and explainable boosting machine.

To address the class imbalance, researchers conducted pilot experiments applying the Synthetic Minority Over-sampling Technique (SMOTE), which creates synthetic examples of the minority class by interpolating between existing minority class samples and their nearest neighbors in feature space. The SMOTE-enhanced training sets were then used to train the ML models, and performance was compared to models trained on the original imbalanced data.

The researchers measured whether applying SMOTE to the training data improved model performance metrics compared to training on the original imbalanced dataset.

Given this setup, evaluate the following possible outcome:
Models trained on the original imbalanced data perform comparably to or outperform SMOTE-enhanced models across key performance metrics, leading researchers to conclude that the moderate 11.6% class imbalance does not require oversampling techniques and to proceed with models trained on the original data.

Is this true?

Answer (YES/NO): YES